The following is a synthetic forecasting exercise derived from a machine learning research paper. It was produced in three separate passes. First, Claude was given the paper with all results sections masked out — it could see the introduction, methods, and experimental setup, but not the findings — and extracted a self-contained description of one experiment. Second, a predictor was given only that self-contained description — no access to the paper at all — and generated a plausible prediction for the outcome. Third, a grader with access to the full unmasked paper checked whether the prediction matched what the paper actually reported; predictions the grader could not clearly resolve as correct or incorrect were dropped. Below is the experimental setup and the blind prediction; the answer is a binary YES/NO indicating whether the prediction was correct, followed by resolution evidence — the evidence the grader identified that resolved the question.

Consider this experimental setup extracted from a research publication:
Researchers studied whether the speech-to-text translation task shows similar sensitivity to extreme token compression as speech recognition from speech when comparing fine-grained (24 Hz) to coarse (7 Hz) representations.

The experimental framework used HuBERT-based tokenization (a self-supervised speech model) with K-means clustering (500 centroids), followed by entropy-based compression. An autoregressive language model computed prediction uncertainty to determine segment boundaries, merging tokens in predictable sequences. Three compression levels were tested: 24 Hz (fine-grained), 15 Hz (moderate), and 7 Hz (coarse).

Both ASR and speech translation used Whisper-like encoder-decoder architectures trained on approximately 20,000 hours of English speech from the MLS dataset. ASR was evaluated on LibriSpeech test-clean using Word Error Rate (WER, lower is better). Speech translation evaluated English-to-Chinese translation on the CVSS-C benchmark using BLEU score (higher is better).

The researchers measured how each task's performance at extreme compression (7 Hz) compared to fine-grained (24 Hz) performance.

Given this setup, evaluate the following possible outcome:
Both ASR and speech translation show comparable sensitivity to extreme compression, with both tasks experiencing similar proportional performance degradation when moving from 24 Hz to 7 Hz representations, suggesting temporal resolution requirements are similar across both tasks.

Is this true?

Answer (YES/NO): NO